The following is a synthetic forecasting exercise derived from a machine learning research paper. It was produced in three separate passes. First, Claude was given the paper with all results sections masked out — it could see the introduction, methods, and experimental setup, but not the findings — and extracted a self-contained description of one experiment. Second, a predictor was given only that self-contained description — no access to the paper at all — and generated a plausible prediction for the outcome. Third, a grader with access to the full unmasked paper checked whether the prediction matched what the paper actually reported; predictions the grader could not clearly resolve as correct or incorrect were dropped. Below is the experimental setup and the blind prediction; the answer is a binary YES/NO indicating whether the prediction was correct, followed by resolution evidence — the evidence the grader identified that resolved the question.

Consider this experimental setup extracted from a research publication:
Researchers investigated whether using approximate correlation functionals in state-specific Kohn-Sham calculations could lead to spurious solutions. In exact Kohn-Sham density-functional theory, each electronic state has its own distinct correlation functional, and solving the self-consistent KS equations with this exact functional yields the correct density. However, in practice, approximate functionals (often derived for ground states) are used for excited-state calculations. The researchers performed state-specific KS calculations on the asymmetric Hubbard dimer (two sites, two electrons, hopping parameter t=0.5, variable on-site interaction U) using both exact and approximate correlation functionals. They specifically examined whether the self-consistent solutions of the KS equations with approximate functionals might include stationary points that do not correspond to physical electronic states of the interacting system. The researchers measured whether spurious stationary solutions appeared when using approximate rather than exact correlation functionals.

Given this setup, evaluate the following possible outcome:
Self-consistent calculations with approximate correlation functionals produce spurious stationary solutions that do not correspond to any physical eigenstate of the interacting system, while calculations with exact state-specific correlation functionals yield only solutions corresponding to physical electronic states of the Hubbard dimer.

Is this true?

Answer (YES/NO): YES